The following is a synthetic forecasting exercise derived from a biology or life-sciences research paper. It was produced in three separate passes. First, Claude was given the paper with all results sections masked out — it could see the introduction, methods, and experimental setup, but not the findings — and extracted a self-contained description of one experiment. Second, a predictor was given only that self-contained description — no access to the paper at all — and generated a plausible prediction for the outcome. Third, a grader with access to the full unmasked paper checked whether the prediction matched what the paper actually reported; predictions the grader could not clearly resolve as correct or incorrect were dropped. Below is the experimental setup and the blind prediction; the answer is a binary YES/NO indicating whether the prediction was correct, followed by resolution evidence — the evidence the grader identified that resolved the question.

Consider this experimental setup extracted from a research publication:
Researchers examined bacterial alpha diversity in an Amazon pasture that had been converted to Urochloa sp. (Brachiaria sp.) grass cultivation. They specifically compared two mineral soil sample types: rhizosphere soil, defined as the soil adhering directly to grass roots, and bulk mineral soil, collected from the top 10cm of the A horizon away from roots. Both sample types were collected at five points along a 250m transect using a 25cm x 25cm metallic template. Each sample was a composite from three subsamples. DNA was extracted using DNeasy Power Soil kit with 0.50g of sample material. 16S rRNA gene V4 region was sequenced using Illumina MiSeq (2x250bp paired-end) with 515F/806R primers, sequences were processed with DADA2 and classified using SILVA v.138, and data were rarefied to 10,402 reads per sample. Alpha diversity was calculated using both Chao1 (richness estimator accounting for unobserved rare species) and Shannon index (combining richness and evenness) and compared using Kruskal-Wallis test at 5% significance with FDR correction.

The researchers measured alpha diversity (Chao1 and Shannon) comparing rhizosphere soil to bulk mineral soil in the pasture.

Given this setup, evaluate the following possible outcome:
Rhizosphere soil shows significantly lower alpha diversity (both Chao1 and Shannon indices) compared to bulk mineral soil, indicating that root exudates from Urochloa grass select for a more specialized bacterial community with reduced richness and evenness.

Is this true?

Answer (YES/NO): NO